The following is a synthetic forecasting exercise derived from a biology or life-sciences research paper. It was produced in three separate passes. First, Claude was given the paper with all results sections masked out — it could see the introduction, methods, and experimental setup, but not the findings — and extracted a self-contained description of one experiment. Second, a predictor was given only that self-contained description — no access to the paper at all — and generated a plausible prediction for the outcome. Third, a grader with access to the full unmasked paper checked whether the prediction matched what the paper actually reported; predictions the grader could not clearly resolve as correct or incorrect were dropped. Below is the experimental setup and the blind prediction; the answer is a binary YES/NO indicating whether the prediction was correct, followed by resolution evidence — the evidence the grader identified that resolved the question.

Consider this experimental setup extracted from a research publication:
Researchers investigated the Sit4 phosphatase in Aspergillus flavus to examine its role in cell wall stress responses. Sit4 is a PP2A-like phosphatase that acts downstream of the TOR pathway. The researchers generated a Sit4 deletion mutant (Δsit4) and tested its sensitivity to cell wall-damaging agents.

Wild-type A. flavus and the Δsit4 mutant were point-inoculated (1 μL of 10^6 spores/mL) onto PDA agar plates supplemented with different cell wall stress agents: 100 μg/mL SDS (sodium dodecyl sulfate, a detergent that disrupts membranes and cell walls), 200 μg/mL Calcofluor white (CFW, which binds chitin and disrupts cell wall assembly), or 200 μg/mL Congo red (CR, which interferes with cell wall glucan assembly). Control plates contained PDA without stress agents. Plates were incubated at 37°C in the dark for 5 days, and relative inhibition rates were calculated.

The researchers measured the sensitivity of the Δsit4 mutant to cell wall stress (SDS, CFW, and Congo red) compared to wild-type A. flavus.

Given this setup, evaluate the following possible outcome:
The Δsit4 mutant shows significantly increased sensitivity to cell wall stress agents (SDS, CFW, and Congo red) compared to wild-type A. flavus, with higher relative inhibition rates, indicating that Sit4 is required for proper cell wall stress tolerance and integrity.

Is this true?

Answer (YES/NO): YES